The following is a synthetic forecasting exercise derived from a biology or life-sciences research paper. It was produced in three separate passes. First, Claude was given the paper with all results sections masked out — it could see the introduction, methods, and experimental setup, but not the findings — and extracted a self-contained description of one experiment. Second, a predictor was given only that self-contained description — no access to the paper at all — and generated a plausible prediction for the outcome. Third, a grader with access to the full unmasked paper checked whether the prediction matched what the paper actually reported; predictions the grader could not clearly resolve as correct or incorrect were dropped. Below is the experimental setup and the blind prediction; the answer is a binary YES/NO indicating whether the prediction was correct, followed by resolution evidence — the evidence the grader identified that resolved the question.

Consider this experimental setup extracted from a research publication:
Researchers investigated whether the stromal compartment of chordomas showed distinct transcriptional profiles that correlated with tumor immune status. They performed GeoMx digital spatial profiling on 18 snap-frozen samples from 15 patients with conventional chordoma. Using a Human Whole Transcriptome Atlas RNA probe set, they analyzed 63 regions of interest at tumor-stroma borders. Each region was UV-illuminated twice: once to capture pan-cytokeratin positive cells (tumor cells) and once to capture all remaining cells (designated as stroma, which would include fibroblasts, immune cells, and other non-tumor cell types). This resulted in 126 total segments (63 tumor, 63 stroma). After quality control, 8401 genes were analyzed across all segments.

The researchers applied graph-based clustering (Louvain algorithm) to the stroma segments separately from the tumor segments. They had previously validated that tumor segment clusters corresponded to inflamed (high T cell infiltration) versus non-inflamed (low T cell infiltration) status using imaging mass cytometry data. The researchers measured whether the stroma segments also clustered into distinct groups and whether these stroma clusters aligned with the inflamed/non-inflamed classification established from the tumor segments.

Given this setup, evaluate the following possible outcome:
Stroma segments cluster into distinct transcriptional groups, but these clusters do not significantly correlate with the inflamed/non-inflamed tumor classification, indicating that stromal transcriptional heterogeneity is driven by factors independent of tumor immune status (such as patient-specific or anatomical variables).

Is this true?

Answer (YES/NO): NO